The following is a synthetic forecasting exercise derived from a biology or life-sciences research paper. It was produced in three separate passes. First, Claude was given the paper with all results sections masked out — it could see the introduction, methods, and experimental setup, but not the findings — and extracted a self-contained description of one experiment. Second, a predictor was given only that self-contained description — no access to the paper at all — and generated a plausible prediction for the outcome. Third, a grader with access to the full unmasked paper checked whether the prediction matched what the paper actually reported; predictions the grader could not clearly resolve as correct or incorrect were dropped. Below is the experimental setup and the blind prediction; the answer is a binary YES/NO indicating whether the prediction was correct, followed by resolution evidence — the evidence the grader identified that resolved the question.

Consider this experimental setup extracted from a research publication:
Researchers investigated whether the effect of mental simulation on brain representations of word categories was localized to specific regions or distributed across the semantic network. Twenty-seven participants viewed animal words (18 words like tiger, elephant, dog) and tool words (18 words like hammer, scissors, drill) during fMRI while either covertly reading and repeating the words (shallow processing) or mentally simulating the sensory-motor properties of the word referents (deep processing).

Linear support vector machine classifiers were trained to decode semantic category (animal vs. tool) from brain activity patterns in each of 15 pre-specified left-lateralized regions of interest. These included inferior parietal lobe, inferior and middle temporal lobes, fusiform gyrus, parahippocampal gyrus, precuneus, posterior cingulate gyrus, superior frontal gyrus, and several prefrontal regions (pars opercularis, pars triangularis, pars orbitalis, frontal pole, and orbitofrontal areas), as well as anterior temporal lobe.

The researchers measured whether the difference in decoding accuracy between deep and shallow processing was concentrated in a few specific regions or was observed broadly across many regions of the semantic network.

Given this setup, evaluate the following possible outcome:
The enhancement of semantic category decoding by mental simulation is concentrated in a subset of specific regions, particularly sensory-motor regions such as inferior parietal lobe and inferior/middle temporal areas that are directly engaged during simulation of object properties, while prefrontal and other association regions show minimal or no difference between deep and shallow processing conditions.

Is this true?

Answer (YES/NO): NO